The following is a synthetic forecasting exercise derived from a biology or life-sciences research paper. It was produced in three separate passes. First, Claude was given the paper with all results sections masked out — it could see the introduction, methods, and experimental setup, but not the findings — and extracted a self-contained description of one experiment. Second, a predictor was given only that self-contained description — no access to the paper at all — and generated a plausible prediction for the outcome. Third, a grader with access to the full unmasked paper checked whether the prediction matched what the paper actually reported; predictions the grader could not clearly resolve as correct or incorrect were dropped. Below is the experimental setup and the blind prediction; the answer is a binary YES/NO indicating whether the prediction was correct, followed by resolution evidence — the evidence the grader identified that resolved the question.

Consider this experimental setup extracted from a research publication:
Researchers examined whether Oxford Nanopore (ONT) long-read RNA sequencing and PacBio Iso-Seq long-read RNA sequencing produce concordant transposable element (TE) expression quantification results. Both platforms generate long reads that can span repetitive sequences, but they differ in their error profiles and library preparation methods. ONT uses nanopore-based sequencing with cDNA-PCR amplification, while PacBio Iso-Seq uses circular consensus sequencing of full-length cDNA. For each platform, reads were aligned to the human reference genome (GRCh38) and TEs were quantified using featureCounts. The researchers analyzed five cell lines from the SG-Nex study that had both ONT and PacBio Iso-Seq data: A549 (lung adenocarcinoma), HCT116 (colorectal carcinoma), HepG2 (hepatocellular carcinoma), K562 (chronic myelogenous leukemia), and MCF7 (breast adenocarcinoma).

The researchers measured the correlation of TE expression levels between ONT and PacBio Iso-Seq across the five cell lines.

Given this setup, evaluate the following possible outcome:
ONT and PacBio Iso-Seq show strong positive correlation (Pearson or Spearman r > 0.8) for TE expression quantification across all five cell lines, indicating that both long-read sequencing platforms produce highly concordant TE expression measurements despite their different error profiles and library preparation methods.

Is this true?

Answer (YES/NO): YES